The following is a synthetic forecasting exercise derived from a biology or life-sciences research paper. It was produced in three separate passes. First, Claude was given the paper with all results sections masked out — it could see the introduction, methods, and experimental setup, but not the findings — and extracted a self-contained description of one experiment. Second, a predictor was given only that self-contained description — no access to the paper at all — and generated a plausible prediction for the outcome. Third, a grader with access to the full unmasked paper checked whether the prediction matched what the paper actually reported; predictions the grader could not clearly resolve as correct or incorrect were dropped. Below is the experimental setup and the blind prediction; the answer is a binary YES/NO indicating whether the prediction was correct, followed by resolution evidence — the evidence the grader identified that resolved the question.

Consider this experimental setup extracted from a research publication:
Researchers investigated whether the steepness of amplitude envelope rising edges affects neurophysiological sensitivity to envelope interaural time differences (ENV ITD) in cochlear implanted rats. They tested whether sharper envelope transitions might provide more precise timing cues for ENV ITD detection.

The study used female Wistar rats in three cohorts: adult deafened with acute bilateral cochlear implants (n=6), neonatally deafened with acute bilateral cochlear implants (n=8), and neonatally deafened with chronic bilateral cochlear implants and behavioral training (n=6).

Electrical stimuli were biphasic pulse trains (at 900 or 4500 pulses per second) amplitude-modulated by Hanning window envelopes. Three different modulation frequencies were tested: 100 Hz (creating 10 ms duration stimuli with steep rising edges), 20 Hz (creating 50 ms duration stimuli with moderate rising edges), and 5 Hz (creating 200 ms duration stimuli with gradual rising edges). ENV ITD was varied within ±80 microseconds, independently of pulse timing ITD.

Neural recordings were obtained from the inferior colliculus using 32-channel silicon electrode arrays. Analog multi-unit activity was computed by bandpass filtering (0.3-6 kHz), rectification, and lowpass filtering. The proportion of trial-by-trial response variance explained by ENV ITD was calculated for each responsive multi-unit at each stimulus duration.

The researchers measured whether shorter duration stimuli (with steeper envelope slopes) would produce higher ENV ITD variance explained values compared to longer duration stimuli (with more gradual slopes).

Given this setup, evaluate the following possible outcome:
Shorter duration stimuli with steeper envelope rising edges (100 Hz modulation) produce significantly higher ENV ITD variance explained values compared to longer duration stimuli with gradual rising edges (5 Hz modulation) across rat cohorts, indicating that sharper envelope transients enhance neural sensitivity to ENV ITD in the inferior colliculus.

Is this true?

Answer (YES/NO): NO